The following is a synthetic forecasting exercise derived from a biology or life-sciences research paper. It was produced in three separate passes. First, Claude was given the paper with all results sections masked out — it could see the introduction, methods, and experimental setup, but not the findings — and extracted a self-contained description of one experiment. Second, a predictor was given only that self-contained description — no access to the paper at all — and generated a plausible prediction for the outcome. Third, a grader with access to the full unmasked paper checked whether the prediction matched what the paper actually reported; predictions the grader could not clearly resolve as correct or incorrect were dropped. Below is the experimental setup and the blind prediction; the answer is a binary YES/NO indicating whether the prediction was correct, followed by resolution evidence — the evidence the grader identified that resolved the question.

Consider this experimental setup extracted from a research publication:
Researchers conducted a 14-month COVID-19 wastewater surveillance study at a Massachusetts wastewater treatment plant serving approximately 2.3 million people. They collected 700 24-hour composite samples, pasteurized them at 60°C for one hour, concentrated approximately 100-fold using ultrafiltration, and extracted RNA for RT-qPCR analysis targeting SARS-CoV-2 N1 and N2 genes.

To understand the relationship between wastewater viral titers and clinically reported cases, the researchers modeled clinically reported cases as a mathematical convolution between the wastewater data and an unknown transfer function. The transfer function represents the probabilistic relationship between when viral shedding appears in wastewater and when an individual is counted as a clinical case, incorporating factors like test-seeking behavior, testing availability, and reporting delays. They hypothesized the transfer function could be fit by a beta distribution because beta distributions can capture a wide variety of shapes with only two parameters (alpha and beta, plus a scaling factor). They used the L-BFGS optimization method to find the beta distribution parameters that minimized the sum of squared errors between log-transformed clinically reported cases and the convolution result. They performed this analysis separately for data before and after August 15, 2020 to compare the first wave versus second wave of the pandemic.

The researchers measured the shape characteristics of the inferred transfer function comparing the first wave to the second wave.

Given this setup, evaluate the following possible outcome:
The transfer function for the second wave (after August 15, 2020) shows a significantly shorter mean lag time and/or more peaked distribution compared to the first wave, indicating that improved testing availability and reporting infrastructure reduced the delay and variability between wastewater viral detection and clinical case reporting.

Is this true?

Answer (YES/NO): YES